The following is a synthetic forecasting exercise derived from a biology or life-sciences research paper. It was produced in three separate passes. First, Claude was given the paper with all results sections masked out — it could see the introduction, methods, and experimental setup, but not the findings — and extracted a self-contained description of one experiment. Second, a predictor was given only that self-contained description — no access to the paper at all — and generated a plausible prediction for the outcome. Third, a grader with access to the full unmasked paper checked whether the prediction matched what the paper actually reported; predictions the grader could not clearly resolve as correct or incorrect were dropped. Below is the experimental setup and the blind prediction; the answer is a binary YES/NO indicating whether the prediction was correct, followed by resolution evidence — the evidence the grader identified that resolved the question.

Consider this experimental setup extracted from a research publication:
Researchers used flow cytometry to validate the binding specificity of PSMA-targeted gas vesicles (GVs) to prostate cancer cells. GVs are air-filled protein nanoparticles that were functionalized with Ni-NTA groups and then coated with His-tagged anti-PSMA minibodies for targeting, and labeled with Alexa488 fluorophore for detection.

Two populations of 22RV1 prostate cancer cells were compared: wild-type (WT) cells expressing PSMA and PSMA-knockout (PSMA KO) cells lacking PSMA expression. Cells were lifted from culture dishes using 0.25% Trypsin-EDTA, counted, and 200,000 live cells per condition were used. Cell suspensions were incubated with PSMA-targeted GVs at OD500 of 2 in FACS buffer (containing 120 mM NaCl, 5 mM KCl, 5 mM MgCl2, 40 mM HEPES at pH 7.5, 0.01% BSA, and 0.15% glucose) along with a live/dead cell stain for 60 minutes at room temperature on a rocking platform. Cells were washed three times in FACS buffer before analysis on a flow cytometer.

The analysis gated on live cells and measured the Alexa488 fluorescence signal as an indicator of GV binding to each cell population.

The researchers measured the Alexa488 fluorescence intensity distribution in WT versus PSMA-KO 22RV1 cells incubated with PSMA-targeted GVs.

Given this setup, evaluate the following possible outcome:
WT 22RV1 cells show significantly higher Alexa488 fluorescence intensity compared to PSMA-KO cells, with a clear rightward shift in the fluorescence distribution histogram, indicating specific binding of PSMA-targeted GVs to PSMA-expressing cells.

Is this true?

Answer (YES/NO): YES